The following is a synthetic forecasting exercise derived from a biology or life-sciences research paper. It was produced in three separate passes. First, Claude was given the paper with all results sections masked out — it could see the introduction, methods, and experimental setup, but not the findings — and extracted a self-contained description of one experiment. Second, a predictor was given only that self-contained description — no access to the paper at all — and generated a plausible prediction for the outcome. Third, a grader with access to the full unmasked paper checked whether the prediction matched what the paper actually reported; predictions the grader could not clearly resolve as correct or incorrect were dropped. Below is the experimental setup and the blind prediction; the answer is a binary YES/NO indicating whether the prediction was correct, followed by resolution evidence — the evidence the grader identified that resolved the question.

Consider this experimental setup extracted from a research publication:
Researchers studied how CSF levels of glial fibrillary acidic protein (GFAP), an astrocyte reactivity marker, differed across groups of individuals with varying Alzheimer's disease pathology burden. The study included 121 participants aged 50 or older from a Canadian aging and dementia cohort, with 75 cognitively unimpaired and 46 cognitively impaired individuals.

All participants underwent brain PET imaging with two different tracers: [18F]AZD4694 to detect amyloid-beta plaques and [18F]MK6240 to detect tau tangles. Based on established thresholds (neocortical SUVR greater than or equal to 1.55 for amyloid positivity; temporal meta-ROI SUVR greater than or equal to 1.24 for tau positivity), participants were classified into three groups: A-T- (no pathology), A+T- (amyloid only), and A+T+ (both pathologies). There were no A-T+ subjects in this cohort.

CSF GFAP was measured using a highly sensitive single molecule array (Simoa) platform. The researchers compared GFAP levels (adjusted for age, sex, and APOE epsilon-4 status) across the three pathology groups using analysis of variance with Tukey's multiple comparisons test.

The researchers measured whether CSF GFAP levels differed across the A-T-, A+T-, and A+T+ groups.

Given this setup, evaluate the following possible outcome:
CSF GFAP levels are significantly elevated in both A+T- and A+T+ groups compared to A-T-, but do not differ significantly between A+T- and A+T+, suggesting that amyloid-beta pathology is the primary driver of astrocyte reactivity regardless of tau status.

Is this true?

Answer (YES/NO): YES